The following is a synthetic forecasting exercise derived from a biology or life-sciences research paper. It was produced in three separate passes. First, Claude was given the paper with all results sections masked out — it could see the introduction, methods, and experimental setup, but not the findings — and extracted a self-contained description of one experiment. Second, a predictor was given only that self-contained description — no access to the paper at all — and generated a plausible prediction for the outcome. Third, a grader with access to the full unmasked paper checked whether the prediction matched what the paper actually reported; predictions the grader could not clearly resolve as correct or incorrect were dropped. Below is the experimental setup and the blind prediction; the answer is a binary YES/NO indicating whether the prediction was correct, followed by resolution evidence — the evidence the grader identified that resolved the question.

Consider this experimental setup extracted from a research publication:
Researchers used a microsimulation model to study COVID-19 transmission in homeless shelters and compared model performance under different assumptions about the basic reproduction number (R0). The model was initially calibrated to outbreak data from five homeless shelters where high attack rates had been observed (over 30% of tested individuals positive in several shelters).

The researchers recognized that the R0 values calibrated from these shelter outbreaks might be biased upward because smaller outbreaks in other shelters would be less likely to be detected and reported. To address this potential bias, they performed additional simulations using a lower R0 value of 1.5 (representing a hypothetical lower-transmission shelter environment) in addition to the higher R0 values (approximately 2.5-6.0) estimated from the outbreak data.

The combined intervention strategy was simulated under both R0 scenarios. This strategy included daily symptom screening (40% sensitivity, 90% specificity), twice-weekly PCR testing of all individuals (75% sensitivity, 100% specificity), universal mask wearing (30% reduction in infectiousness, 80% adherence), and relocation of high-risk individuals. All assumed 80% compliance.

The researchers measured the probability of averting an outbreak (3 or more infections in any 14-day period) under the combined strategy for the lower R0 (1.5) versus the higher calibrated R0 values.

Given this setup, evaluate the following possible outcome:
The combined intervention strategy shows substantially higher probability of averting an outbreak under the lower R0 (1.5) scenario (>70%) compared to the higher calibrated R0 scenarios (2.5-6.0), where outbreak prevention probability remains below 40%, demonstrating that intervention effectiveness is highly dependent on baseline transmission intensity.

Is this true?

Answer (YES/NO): NO